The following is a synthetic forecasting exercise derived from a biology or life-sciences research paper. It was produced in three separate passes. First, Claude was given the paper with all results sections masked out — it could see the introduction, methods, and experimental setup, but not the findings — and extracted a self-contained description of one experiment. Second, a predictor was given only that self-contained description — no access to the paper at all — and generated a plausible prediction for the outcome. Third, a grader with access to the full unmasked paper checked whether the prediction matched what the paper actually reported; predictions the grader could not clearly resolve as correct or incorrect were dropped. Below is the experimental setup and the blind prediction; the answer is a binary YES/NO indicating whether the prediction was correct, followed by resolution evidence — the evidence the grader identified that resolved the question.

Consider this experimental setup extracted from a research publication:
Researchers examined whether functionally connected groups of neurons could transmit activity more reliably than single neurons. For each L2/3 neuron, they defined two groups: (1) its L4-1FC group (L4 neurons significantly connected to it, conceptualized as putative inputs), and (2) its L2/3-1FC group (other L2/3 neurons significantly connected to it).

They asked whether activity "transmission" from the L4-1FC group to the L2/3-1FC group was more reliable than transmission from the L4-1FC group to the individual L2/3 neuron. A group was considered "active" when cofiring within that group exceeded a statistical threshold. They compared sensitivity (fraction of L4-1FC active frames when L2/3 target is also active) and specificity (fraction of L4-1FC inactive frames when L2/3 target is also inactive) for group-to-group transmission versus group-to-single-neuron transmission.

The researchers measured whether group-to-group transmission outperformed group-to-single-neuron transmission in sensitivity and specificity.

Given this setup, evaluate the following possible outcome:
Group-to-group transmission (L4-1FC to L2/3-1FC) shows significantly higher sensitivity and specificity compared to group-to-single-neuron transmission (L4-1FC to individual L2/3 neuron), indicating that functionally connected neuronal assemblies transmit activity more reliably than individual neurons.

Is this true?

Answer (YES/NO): YES